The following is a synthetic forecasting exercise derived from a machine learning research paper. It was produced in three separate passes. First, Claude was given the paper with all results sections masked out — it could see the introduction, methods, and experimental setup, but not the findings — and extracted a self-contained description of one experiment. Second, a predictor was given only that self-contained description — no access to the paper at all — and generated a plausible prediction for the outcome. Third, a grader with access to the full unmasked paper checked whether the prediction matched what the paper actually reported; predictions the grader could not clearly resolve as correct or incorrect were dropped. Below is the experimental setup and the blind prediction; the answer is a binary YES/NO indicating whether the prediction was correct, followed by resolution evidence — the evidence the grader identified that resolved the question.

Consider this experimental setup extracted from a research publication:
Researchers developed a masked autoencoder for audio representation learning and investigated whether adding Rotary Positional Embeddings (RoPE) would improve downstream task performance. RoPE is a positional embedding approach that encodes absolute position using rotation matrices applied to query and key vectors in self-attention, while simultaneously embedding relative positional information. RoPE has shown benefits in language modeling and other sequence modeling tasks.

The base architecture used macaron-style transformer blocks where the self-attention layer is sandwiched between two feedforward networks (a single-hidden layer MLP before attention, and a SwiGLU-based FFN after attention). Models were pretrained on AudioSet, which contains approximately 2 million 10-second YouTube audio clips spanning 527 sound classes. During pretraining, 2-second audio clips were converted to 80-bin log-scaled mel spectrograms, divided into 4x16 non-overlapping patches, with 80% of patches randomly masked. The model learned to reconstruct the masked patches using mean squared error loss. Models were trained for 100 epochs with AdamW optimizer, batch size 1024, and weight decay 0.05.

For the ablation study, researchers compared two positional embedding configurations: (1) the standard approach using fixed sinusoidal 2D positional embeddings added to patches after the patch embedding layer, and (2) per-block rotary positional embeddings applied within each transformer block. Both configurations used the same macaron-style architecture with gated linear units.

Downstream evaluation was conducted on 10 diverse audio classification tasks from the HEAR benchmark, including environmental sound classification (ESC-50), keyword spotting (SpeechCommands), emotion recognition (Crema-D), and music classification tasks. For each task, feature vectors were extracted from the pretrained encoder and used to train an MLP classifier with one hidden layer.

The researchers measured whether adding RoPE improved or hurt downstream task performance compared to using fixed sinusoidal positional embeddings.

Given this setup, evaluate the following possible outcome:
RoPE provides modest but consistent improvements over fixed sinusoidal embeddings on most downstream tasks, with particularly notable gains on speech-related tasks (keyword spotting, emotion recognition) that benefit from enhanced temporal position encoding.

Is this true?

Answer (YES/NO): NO